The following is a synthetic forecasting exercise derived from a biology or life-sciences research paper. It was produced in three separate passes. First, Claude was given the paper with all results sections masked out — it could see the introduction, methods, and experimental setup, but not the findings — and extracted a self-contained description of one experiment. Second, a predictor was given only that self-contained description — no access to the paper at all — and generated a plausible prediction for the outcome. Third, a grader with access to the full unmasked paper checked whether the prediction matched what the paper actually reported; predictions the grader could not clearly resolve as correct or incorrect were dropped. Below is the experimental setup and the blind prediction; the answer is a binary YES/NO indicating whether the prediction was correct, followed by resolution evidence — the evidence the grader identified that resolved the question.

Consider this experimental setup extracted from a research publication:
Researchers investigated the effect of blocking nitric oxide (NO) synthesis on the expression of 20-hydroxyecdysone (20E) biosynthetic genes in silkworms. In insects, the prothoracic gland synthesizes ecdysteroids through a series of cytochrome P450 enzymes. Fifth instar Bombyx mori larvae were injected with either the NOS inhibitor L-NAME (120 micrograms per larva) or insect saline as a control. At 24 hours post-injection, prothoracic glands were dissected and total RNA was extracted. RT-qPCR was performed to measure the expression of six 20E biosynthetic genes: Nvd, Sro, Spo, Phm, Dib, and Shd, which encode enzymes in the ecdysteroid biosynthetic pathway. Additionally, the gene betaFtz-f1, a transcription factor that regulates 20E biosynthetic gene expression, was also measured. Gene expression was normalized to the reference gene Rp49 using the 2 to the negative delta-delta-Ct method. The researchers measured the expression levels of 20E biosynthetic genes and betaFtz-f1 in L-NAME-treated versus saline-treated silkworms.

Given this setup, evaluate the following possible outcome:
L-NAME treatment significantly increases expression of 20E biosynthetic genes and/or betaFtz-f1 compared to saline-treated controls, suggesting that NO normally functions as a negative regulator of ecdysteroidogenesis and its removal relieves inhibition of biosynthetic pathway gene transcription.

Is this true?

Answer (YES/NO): NO